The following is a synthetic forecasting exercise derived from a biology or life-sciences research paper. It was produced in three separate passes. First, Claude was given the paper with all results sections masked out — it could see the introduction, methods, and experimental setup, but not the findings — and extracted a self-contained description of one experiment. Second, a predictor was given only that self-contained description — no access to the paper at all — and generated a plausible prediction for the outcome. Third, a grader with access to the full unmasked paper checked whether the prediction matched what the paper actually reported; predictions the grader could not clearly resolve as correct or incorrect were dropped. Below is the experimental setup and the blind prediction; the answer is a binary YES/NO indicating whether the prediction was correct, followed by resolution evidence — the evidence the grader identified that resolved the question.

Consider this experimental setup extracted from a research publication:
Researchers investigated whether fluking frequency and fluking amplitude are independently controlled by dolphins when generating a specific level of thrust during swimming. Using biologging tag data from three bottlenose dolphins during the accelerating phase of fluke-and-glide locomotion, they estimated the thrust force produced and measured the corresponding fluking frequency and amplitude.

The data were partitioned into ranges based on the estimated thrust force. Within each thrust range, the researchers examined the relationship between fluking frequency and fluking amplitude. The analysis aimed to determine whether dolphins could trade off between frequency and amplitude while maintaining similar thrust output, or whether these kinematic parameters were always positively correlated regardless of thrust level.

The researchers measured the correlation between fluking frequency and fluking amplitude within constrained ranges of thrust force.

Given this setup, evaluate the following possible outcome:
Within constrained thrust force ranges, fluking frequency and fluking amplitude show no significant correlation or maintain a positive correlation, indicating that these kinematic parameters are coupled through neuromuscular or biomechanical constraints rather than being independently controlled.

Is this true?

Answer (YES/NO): NO